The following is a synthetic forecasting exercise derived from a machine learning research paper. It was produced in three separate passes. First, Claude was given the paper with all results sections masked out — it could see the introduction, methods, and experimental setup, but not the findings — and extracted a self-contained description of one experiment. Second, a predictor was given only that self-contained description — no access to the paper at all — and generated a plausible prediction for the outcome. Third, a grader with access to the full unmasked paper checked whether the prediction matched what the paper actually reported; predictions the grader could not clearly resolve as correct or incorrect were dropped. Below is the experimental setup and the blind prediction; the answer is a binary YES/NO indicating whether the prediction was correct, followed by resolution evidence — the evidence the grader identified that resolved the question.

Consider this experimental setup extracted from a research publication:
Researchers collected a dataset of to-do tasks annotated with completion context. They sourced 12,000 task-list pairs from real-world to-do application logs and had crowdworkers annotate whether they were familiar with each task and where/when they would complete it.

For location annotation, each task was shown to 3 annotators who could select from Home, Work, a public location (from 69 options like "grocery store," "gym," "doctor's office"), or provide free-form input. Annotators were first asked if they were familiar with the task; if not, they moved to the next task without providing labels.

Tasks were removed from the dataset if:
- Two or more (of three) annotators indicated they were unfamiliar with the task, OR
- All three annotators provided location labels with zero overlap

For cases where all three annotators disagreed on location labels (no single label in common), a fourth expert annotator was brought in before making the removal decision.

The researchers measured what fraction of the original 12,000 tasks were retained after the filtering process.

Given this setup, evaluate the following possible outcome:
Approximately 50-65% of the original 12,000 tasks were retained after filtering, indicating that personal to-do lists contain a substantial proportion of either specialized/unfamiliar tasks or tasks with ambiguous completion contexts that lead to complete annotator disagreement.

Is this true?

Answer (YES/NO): NO